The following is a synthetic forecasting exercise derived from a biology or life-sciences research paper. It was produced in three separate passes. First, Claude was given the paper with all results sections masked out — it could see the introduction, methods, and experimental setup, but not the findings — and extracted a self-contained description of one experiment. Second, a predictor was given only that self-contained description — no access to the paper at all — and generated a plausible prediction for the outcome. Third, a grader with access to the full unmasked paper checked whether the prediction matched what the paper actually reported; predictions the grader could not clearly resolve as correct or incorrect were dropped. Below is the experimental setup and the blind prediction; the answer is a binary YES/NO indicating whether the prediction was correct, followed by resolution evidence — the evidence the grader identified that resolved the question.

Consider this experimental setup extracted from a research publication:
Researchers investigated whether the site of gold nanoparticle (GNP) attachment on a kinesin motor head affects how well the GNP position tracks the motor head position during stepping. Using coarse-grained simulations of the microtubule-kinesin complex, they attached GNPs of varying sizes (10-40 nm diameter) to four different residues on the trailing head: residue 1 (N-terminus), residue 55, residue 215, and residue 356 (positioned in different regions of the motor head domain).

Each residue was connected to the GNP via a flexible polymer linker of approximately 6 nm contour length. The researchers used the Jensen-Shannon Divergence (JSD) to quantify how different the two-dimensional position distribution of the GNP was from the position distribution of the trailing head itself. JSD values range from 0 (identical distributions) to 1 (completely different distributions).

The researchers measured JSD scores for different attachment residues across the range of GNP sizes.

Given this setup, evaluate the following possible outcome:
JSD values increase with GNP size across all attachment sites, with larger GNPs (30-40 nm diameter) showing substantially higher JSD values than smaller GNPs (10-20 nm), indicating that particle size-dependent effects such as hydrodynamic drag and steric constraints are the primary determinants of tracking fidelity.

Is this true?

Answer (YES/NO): NO